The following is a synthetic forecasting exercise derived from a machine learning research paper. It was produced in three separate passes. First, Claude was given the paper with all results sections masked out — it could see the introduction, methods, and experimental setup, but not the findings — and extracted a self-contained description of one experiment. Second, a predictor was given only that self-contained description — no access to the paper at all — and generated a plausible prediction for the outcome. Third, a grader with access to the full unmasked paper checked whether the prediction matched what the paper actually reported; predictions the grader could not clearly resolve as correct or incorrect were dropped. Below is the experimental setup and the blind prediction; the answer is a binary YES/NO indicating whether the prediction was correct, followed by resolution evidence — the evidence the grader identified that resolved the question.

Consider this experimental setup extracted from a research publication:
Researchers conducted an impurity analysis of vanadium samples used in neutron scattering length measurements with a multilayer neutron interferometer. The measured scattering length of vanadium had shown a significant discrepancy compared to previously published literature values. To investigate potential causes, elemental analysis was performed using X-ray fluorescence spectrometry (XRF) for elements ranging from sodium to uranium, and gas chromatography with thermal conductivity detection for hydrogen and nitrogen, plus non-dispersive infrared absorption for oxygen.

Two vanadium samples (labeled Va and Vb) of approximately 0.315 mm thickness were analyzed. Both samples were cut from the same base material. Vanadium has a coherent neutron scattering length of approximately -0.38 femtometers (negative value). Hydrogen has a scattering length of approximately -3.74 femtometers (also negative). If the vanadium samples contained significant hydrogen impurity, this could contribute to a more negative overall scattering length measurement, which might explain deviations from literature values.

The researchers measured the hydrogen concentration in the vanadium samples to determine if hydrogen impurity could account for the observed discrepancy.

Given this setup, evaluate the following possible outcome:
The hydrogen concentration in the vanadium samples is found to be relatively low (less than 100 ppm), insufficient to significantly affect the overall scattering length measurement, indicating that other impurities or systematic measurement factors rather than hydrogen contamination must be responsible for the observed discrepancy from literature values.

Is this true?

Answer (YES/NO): YES